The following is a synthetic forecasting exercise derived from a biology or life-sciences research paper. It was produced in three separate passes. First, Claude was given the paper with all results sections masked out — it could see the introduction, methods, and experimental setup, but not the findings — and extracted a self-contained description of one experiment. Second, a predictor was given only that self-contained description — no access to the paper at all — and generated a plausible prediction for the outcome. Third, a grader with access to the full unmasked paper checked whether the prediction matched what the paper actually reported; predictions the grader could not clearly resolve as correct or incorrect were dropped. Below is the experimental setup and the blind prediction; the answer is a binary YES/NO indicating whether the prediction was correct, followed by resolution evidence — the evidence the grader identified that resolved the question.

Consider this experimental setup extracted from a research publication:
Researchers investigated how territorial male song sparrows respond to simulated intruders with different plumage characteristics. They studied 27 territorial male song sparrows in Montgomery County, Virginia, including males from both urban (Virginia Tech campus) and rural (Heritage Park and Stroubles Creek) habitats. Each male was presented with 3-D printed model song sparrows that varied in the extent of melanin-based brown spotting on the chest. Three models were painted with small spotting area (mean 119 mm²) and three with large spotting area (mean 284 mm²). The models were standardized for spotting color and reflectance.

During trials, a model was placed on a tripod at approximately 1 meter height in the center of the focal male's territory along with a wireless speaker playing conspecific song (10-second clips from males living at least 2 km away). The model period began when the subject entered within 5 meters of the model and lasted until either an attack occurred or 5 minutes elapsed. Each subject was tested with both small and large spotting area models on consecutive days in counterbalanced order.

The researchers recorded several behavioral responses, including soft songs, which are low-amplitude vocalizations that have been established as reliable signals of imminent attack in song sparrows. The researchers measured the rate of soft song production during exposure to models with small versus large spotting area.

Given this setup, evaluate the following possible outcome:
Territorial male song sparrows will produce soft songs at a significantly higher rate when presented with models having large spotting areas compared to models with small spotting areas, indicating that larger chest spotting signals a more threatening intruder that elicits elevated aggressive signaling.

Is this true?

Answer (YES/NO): NO